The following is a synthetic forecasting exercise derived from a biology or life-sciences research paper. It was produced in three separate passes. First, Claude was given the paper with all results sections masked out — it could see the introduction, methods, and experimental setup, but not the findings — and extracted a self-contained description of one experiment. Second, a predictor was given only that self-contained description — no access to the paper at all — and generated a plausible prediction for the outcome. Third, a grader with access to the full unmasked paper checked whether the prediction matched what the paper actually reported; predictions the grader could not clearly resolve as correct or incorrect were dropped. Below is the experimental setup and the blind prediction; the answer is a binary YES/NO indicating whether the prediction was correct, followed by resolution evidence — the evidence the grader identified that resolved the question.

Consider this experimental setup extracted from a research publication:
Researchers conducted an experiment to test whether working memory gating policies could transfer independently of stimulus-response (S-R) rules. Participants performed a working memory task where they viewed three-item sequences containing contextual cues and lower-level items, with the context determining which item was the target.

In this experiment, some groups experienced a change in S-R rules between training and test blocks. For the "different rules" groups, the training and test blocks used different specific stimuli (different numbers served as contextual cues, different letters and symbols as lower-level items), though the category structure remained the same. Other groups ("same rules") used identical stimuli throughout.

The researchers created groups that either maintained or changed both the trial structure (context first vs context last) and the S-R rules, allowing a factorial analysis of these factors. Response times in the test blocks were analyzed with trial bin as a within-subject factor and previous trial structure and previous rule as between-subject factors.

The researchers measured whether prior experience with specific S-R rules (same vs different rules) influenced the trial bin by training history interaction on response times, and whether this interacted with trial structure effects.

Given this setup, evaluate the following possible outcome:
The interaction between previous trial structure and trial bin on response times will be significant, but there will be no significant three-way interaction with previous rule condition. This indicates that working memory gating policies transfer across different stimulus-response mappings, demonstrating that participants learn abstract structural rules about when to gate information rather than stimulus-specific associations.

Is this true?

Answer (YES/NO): YES